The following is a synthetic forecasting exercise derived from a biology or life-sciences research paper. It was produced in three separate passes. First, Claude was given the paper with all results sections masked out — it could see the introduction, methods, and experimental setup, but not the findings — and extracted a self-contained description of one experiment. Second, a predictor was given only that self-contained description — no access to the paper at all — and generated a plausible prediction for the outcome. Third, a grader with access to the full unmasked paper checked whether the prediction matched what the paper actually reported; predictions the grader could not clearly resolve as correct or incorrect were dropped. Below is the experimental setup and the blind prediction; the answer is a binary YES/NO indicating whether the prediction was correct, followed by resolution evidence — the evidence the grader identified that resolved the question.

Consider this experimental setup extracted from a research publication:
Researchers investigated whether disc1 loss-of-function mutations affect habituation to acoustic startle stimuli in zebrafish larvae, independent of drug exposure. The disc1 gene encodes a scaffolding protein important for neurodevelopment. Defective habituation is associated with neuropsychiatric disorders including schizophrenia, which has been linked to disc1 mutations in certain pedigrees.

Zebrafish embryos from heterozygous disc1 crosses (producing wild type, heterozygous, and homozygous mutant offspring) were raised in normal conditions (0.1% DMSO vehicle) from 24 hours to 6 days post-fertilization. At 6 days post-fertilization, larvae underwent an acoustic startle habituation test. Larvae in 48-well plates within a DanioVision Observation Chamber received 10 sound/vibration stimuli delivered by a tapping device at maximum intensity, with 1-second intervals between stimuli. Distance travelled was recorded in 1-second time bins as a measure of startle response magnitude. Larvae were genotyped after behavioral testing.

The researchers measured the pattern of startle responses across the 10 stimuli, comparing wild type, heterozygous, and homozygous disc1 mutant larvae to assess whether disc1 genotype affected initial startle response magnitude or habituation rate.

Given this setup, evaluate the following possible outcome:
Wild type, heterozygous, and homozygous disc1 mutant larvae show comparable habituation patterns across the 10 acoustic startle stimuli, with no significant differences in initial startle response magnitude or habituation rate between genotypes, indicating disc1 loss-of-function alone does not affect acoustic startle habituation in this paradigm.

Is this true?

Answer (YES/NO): YES